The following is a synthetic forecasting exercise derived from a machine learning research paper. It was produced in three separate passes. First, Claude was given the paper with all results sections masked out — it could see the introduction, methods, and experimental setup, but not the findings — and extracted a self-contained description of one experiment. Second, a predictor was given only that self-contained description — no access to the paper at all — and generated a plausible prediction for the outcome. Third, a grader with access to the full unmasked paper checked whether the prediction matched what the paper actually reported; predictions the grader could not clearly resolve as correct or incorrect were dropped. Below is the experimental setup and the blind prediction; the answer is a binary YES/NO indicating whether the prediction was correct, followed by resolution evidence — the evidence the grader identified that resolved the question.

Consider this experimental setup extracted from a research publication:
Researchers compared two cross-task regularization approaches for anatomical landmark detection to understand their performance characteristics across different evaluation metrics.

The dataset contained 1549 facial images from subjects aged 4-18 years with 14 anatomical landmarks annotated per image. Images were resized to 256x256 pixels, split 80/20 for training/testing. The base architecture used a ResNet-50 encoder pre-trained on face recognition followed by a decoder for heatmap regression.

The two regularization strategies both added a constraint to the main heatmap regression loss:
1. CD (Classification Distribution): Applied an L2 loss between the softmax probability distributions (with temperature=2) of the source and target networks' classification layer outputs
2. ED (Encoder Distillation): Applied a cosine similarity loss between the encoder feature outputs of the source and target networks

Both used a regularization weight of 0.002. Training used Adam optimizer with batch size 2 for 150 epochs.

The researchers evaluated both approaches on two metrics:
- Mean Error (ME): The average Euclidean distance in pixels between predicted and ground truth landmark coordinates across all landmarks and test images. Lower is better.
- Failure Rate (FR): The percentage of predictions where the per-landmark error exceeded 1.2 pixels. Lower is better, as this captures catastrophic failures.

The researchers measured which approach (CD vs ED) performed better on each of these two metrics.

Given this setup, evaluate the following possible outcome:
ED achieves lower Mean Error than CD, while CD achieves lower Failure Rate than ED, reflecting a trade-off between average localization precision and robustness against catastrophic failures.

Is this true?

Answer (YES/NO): YES